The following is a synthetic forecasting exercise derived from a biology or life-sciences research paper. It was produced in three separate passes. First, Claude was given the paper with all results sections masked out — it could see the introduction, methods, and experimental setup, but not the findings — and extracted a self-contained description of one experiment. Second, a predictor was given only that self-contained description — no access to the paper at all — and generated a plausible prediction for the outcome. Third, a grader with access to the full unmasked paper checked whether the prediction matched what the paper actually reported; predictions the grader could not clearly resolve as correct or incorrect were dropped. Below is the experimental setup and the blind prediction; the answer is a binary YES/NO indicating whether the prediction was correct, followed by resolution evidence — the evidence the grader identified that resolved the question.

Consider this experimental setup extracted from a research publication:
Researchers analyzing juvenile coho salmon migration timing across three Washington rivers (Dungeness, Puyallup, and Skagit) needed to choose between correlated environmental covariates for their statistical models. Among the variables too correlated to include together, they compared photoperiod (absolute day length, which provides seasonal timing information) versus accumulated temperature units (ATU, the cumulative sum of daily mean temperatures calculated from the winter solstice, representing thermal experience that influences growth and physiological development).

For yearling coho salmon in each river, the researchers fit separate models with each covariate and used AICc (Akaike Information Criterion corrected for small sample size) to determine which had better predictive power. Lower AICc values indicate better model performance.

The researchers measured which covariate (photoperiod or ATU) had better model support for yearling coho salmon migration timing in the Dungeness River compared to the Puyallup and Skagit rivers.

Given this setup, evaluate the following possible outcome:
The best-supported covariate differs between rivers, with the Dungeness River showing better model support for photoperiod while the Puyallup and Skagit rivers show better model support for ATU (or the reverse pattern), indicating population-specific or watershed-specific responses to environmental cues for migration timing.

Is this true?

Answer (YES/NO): YES